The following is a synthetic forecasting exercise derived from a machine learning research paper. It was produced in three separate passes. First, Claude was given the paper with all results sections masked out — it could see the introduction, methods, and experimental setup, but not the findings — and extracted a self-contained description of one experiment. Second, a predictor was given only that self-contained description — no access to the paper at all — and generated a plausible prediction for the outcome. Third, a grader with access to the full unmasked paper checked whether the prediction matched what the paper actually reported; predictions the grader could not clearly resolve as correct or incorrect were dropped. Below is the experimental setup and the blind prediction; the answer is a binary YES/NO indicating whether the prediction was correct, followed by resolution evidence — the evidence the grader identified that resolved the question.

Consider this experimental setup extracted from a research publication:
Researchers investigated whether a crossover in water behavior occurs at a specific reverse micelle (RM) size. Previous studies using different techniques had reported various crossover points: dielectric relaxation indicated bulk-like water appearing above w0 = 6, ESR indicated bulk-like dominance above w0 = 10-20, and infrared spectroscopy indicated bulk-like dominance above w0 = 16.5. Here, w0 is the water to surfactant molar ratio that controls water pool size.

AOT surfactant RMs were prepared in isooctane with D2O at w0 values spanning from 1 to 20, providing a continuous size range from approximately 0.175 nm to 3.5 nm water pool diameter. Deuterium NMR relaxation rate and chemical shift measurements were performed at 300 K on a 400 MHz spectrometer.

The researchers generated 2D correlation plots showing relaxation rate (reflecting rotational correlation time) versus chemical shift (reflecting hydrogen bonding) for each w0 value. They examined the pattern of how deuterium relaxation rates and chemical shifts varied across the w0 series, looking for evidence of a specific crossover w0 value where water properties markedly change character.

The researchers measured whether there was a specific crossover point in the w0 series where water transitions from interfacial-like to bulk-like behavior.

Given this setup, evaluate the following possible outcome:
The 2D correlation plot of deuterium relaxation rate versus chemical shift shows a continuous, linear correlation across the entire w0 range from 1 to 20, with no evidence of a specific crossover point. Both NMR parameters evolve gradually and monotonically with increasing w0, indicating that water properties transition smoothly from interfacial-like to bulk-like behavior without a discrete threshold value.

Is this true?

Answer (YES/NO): NO